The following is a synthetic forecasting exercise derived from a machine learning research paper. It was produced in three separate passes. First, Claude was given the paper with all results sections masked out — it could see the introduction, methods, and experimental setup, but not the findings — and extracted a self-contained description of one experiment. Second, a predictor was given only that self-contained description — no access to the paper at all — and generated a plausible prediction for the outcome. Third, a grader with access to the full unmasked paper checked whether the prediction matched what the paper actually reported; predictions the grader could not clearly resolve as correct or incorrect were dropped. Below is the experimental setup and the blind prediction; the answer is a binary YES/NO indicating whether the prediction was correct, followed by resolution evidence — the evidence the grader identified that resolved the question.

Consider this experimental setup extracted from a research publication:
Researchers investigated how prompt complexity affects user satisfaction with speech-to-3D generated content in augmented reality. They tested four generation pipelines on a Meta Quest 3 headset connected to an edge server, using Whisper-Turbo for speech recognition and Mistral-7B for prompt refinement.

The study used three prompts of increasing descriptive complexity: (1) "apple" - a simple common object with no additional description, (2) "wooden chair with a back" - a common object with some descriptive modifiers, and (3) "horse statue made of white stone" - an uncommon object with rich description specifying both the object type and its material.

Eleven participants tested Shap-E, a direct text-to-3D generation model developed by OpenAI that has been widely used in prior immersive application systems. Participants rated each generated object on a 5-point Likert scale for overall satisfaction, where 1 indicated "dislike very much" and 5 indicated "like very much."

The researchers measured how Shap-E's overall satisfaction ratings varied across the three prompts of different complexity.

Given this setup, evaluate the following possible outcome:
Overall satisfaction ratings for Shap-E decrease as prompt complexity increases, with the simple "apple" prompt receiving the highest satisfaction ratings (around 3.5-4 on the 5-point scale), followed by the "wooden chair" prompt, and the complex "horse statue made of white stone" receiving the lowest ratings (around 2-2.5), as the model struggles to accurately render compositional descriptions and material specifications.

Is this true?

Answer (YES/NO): NO